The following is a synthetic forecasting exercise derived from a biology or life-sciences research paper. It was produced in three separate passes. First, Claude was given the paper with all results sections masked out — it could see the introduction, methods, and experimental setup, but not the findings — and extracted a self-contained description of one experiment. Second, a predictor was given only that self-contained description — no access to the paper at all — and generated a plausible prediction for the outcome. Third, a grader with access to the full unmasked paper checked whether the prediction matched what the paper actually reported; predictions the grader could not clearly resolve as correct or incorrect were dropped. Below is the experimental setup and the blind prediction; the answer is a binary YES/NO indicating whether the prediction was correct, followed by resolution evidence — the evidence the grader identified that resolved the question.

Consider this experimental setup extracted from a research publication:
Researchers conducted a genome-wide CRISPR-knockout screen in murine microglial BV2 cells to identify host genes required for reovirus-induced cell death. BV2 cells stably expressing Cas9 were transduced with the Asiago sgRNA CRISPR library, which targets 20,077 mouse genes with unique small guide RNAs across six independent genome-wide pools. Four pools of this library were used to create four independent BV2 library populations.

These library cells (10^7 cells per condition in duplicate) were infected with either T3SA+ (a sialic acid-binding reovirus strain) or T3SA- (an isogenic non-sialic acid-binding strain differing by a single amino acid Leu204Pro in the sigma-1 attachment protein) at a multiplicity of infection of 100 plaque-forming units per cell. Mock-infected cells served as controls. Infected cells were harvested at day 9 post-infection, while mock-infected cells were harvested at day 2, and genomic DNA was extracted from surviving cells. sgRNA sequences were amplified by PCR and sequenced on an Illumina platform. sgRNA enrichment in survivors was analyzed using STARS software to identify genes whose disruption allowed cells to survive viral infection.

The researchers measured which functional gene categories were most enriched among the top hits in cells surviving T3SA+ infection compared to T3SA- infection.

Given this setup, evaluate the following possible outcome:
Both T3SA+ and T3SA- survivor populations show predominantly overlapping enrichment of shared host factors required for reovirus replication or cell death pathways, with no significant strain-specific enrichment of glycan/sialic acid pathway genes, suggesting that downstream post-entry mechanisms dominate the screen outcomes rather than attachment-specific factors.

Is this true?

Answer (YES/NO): NO